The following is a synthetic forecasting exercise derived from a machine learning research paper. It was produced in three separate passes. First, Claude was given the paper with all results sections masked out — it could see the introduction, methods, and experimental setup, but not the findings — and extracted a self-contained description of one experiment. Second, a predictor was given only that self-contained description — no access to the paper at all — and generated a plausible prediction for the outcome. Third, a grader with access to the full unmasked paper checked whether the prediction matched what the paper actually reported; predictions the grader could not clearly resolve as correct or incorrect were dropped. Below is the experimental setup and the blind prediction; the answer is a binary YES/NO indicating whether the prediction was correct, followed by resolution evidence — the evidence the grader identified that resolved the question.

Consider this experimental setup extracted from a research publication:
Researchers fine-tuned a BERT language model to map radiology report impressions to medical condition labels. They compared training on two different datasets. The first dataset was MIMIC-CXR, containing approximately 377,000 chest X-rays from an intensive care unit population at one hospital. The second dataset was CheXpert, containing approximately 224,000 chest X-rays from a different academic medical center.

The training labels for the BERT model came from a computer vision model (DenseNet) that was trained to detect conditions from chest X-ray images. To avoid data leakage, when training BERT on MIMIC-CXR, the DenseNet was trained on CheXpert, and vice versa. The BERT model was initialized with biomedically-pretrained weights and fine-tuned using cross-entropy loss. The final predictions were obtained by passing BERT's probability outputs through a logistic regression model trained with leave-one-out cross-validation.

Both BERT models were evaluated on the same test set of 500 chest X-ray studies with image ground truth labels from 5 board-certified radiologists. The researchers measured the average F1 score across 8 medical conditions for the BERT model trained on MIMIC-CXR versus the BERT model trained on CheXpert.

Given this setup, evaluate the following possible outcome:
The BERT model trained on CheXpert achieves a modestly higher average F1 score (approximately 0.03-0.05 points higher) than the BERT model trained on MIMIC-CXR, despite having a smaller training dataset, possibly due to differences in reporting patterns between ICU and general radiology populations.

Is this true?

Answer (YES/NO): NO